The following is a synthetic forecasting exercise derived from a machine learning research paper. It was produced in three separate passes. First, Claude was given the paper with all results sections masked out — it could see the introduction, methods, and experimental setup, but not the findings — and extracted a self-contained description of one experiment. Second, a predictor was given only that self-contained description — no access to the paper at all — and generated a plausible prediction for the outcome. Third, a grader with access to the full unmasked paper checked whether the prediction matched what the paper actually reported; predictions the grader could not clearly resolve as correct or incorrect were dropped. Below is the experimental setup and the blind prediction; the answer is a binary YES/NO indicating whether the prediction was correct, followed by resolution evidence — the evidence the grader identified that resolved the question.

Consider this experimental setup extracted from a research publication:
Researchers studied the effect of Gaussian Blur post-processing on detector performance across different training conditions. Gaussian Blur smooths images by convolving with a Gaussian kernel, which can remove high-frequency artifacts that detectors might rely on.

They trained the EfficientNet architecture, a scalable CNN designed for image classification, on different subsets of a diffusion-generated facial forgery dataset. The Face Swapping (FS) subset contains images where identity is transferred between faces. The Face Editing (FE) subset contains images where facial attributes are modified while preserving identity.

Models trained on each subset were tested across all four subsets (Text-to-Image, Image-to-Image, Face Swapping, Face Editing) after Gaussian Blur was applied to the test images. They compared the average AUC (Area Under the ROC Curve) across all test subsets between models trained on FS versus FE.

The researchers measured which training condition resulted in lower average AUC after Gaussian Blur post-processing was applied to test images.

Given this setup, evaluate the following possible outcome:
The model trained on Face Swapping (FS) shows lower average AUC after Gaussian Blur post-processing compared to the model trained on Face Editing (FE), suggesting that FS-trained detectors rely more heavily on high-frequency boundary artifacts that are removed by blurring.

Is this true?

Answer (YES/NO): YES